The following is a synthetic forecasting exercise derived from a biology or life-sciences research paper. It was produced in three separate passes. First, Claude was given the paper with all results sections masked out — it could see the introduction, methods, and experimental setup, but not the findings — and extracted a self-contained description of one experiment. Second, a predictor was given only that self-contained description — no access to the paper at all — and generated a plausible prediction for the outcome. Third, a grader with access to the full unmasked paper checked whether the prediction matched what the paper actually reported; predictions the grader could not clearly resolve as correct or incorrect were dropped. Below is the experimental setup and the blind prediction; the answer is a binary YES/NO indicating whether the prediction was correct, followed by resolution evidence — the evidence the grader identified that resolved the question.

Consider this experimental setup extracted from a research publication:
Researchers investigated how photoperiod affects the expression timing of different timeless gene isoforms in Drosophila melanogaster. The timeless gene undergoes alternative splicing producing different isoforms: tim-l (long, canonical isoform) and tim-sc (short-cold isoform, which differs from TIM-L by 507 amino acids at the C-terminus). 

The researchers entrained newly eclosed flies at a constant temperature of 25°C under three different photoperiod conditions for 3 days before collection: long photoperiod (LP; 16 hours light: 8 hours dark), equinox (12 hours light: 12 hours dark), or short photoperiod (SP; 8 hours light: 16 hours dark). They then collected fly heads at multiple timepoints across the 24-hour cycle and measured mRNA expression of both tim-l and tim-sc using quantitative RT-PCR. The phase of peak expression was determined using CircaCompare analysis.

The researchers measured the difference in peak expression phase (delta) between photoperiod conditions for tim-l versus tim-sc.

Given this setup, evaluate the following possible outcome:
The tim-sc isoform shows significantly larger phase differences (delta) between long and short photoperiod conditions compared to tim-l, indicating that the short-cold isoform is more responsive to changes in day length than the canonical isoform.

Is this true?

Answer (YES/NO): YES